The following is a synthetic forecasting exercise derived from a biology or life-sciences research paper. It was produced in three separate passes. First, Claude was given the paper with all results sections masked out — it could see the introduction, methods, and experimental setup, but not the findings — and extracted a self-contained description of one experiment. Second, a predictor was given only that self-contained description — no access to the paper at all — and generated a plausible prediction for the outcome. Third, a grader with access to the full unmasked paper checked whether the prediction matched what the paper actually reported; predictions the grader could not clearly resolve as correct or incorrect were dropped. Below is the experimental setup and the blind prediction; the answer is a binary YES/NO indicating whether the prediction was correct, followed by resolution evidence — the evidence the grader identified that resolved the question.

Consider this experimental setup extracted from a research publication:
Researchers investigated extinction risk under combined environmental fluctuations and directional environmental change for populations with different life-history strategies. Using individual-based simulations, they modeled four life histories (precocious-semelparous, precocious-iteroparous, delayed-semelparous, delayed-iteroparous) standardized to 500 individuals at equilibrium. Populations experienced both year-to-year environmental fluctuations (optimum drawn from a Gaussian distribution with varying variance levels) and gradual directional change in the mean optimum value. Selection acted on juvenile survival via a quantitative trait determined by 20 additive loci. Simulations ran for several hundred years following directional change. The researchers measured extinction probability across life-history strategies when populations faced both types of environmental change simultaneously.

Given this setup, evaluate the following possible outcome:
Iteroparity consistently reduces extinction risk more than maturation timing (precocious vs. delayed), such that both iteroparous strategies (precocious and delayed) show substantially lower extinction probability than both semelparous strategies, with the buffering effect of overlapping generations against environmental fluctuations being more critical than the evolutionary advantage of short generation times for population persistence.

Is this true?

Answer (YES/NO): NO